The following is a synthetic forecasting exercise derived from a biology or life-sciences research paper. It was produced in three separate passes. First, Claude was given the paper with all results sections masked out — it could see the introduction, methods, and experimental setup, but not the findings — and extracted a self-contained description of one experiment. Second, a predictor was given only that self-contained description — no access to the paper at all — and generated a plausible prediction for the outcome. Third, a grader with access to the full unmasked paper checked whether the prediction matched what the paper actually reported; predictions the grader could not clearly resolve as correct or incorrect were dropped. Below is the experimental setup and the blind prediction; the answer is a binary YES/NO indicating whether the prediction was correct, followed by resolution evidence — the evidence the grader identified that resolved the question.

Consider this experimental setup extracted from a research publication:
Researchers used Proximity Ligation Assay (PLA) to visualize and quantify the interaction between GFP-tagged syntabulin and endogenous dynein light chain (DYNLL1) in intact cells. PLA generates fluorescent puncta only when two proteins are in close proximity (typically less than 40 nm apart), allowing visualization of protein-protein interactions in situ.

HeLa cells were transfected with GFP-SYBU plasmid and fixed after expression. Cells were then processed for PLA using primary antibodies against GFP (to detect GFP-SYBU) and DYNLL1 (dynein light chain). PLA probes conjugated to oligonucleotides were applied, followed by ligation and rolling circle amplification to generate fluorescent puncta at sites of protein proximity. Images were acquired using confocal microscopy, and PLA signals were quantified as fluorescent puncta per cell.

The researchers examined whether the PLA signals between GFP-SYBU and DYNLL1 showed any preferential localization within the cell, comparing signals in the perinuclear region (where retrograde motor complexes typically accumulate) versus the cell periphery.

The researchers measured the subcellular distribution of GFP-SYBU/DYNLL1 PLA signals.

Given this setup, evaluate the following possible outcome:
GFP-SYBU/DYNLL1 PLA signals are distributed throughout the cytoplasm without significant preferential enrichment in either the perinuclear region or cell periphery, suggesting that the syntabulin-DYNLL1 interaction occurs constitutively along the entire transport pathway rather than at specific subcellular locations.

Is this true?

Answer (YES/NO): YES